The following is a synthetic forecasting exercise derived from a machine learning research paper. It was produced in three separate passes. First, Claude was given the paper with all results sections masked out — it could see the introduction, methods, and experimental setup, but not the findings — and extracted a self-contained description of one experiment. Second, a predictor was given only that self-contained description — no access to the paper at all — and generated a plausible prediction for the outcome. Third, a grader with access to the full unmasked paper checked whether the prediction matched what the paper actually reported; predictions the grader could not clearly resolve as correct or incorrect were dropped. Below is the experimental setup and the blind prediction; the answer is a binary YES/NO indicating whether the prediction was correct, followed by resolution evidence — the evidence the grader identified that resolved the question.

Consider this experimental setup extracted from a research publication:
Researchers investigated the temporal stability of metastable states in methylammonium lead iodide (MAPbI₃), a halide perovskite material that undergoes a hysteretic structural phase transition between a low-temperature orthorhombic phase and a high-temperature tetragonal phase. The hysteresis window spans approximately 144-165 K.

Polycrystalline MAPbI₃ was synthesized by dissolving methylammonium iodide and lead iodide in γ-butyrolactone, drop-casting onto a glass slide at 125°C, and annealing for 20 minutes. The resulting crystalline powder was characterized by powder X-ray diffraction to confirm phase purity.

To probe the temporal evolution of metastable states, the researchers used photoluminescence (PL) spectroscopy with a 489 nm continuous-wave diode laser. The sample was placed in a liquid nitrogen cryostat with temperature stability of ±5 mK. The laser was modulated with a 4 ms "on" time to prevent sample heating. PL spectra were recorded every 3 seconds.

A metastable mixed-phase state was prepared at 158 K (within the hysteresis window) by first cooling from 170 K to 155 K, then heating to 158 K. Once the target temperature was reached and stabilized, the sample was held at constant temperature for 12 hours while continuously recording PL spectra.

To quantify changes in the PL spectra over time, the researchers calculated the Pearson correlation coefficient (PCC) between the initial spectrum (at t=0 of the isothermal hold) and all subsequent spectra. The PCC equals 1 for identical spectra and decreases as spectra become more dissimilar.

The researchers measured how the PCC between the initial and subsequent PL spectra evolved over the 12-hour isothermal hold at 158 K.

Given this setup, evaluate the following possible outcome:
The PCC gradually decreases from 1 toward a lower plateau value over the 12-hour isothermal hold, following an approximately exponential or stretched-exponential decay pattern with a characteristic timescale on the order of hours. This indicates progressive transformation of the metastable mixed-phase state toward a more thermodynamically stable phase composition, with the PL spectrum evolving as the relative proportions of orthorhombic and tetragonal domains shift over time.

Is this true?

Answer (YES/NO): NO